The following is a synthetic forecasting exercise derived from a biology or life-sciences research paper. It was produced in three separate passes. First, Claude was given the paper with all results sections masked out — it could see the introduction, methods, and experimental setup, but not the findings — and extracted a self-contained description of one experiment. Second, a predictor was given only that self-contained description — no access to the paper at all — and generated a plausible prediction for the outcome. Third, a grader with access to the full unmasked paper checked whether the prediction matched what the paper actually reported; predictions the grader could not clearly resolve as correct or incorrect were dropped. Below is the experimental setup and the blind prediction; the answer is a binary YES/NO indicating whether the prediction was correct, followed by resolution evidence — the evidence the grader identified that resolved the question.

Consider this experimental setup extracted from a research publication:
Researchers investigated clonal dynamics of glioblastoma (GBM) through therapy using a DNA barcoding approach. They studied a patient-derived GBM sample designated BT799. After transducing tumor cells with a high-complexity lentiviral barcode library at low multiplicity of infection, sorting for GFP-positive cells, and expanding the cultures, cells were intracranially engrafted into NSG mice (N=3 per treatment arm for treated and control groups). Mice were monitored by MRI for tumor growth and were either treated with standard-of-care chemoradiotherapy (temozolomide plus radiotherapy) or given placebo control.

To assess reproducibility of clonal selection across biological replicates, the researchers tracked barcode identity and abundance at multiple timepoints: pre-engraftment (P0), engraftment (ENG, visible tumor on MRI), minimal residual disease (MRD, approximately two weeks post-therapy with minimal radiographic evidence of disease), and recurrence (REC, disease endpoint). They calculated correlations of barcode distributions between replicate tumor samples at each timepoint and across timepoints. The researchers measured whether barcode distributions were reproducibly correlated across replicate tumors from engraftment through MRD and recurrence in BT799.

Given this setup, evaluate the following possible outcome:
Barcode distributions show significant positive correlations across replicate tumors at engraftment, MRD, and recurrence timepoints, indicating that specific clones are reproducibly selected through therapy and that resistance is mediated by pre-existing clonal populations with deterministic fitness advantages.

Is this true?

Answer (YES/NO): YES